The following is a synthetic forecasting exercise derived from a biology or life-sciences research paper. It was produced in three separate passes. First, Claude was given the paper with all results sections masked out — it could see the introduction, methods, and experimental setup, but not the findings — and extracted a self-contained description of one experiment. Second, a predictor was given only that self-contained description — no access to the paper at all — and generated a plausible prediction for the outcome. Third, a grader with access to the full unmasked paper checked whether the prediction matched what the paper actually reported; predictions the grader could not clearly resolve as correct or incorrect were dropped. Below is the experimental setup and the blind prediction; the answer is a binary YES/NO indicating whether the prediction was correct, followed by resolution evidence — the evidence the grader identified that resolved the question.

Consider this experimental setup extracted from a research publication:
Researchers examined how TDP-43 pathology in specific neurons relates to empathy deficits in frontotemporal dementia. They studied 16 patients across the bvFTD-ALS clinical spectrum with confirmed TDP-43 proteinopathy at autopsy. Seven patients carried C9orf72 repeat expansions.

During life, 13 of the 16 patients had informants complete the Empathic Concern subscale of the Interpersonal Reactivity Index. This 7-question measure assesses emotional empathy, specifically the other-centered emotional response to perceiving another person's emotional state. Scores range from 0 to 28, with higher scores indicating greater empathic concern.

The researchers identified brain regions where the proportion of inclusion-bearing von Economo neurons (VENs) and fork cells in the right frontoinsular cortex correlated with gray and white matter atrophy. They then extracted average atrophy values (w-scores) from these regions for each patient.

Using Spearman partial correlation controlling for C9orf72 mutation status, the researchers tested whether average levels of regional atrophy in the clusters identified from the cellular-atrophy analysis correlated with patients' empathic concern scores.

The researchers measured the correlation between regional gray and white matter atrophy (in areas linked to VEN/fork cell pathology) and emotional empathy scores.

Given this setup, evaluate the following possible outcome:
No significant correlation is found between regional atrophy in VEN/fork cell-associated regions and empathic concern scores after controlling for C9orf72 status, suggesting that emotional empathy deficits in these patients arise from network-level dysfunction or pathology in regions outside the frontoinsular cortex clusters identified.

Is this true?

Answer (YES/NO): NO